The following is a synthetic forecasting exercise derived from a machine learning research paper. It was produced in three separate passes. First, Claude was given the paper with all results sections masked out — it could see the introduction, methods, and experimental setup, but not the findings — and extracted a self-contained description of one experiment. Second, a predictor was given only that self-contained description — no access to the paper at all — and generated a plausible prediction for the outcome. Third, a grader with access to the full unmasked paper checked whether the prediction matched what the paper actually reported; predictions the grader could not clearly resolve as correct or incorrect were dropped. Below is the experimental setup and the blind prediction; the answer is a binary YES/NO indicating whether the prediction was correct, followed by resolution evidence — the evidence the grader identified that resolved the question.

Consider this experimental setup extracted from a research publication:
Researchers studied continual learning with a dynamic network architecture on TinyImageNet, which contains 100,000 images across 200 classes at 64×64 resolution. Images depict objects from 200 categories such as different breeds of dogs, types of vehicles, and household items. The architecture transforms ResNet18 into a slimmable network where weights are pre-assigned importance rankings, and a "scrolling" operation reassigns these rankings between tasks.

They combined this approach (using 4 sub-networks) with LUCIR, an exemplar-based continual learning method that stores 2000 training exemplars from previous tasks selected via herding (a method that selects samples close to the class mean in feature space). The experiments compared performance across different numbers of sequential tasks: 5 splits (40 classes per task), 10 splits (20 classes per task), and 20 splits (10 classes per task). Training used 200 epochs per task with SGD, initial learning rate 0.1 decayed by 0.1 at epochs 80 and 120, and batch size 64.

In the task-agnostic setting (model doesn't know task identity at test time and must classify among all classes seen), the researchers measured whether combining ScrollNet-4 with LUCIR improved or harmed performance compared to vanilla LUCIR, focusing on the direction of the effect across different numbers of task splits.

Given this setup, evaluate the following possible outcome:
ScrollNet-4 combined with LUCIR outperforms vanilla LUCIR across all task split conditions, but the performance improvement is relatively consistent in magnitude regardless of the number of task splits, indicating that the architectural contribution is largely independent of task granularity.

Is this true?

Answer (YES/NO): NO